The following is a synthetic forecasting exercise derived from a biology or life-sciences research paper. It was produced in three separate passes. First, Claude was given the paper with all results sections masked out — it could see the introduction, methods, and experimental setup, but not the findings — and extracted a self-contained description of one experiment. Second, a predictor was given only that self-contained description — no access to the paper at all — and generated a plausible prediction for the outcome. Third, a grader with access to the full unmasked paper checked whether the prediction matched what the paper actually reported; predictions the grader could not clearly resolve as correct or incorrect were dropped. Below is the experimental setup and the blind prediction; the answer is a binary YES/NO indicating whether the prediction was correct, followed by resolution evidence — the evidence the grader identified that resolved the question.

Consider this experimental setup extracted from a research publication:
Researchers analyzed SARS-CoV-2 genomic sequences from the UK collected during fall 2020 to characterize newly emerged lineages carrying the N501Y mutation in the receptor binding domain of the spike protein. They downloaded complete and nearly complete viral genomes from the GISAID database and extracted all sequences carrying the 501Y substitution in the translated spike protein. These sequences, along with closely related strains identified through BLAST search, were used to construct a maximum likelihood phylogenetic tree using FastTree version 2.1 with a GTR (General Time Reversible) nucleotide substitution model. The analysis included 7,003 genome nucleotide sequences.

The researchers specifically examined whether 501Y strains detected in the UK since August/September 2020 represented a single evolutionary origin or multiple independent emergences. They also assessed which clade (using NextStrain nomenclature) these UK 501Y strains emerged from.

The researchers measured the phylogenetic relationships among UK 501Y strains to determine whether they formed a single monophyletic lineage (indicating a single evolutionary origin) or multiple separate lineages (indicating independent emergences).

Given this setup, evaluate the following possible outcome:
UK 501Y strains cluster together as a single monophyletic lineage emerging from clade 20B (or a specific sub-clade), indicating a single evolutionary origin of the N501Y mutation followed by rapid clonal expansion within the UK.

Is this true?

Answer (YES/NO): NO